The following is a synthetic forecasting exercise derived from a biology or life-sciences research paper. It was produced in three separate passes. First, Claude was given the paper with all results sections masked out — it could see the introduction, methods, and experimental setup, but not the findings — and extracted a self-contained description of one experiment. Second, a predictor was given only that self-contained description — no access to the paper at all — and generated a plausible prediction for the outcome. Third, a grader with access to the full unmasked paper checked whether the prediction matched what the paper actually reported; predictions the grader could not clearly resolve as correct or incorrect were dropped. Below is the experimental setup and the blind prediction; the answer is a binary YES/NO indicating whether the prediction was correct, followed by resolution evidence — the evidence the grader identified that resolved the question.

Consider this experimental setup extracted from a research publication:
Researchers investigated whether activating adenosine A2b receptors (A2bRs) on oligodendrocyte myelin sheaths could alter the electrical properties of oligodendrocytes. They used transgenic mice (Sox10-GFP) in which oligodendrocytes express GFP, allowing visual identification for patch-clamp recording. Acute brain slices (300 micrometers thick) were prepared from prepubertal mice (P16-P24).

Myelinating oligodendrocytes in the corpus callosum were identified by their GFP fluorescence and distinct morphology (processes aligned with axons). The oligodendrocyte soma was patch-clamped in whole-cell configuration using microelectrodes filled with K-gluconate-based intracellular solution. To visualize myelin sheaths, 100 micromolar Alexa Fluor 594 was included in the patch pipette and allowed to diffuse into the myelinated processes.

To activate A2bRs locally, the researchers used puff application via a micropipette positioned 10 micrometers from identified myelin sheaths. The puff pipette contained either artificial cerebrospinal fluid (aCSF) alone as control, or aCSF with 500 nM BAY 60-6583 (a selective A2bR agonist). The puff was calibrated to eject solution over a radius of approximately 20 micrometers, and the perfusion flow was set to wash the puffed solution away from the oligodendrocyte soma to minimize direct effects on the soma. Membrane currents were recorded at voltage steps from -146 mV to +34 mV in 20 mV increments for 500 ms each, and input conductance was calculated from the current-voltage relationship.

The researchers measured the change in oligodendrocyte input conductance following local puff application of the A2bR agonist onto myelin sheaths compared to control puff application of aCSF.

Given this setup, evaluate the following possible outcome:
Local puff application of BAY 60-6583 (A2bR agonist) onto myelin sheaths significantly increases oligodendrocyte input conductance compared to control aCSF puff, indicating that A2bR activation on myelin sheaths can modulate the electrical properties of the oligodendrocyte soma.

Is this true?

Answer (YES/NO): YES